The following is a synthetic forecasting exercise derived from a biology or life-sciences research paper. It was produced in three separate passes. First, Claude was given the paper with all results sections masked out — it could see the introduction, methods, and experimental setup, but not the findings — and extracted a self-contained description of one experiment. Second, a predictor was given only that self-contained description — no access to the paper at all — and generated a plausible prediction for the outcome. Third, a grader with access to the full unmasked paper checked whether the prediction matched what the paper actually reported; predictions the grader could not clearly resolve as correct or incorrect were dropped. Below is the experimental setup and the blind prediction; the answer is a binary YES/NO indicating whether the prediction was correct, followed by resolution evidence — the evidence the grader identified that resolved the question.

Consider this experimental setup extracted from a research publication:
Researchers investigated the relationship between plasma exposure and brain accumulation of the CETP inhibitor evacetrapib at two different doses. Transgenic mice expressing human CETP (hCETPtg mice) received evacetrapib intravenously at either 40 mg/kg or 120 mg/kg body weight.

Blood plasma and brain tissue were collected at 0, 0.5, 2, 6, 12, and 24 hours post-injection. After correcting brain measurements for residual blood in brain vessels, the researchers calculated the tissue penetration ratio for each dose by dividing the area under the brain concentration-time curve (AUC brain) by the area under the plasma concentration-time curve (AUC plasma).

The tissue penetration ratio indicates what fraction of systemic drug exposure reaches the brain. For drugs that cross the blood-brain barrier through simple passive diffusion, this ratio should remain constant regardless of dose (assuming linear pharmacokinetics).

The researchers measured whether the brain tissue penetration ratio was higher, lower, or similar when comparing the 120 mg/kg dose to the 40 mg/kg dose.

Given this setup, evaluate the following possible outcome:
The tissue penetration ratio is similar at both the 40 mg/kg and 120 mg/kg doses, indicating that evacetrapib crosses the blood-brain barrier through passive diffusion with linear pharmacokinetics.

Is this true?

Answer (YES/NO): NO